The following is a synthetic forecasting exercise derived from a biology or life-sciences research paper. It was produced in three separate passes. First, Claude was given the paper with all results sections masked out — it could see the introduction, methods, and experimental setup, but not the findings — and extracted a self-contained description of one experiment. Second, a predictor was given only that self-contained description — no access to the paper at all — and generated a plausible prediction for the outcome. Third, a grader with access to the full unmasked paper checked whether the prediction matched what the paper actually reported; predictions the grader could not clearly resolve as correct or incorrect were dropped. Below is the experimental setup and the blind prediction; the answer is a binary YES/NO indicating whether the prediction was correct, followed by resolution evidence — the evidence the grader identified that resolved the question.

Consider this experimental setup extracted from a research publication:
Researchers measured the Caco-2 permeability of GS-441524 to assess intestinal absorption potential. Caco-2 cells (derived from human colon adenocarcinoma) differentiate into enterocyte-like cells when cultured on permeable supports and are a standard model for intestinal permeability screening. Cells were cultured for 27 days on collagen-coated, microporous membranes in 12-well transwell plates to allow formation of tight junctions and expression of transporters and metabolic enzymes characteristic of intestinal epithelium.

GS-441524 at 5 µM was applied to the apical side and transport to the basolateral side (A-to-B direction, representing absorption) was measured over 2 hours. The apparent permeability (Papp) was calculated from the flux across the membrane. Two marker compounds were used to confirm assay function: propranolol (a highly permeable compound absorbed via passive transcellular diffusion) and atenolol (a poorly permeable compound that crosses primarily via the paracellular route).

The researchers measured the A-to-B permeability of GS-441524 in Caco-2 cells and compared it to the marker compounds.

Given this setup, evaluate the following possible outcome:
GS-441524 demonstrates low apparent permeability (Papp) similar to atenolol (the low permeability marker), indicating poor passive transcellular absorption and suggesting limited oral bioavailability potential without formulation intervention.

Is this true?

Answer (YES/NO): YES